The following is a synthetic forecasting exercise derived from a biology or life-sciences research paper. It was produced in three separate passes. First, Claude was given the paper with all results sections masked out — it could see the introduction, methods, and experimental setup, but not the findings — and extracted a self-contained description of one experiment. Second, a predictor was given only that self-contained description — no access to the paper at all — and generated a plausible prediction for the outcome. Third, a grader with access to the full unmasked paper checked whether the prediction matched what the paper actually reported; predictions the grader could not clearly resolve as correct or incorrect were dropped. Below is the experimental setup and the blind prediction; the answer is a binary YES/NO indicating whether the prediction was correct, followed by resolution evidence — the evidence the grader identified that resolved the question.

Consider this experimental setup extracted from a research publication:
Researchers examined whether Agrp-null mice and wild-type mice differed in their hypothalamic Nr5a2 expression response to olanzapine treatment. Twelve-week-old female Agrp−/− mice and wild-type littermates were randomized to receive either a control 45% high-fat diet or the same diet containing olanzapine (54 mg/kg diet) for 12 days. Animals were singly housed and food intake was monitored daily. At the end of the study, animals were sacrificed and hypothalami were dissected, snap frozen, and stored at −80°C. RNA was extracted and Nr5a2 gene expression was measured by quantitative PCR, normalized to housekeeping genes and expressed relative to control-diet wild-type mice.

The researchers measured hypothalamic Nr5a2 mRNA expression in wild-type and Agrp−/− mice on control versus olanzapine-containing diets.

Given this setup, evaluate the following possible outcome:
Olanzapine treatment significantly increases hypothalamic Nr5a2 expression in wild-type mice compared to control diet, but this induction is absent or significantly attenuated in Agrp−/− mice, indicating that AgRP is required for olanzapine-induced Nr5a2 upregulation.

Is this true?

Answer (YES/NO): NO